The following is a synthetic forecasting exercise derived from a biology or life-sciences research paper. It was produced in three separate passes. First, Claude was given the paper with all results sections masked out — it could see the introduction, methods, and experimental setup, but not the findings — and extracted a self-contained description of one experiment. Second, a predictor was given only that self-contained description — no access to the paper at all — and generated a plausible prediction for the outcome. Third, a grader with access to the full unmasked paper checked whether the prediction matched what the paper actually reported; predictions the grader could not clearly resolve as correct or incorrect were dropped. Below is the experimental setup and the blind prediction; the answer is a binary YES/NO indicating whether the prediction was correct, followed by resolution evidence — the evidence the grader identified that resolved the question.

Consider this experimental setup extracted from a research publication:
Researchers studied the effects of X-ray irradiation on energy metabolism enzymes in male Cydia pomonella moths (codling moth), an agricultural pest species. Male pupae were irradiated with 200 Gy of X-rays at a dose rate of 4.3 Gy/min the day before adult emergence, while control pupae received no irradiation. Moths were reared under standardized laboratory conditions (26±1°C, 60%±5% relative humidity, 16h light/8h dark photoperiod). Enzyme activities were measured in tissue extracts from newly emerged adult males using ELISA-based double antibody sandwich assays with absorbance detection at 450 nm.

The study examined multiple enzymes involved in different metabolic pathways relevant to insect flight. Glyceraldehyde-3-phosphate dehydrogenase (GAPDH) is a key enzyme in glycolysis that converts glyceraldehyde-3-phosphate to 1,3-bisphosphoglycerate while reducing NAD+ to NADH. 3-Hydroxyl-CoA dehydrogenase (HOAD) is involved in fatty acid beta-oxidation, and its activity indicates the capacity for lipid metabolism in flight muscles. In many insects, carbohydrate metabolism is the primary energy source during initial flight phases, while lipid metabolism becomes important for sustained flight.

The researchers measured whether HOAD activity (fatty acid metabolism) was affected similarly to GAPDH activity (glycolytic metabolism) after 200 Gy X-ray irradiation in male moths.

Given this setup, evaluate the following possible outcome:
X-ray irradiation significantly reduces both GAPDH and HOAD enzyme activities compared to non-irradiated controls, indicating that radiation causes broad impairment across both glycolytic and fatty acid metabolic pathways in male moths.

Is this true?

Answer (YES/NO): YES